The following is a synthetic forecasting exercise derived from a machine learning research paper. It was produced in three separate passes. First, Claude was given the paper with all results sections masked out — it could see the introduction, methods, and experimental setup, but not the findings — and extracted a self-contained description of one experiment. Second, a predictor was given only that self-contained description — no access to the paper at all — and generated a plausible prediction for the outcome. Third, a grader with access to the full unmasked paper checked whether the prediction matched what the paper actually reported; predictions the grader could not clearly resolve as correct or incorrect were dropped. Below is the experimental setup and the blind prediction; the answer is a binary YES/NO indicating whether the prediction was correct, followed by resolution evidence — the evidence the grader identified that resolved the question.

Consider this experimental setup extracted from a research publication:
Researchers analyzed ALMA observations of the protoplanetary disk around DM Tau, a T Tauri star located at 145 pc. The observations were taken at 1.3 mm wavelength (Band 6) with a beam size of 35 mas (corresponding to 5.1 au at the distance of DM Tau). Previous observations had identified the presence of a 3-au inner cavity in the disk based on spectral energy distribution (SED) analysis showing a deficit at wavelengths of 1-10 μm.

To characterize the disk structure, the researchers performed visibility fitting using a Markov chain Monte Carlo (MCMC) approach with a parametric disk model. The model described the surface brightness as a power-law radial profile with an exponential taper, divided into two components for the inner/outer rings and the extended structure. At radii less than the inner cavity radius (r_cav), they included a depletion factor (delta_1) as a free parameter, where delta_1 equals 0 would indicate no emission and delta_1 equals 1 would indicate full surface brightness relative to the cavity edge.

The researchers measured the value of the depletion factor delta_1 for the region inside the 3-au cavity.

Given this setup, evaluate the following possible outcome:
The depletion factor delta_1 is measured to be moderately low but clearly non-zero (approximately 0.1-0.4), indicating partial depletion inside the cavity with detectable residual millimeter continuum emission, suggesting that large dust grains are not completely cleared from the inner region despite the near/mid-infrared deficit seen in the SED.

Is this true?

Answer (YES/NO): YES